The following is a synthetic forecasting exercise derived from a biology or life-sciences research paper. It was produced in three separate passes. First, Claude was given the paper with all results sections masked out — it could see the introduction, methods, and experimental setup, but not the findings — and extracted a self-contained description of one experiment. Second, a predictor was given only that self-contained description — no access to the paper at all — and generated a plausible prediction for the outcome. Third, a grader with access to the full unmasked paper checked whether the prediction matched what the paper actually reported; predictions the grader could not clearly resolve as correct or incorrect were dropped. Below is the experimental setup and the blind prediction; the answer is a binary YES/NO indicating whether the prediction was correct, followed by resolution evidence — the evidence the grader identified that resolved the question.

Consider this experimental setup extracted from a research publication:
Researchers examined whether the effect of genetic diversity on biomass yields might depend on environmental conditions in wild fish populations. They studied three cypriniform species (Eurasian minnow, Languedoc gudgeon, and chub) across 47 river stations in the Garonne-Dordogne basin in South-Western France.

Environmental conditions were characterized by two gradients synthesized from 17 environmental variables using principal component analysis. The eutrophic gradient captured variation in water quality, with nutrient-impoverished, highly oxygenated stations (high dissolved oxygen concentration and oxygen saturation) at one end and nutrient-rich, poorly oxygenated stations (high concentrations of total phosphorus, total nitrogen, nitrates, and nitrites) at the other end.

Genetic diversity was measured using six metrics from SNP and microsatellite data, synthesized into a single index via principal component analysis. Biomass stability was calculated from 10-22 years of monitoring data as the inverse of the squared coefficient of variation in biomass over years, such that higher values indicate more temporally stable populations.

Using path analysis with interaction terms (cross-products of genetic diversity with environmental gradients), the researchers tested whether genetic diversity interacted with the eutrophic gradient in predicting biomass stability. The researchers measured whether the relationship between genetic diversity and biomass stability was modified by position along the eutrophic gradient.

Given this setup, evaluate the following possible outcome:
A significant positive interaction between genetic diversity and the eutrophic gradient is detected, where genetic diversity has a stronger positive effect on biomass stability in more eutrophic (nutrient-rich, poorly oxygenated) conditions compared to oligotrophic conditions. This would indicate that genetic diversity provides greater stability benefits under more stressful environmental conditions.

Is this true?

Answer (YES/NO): YES